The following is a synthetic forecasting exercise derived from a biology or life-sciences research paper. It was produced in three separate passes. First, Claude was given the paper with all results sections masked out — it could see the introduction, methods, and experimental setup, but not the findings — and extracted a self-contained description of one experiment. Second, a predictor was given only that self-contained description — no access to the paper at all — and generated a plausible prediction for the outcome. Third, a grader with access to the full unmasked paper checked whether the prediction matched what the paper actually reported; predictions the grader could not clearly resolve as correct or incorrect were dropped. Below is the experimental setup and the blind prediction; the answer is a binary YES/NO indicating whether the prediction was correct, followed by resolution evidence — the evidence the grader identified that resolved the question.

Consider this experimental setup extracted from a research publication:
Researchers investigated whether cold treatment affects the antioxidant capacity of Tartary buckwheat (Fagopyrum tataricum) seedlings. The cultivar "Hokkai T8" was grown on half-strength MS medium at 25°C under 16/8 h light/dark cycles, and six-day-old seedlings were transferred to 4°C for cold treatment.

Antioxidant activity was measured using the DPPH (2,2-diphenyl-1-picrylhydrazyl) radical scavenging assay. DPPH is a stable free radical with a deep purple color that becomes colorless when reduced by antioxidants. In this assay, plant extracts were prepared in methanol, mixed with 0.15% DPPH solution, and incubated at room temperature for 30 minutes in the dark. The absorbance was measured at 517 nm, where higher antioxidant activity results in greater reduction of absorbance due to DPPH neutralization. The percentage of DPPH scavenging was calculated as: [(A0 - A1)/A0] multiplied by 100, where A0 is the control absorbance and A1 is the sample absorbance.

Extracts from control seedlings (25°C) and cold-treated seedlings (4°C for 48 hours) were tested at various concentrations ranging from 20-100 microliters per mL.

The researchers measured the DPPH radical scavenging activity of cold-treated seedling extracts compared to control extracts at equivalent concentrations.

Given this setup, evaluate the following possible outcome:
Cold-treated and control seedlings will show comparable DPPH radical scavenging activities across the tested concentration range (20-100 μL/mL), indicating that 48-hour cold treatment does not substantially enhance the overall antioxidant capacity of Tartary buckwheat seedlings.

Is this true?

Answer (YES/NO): NO